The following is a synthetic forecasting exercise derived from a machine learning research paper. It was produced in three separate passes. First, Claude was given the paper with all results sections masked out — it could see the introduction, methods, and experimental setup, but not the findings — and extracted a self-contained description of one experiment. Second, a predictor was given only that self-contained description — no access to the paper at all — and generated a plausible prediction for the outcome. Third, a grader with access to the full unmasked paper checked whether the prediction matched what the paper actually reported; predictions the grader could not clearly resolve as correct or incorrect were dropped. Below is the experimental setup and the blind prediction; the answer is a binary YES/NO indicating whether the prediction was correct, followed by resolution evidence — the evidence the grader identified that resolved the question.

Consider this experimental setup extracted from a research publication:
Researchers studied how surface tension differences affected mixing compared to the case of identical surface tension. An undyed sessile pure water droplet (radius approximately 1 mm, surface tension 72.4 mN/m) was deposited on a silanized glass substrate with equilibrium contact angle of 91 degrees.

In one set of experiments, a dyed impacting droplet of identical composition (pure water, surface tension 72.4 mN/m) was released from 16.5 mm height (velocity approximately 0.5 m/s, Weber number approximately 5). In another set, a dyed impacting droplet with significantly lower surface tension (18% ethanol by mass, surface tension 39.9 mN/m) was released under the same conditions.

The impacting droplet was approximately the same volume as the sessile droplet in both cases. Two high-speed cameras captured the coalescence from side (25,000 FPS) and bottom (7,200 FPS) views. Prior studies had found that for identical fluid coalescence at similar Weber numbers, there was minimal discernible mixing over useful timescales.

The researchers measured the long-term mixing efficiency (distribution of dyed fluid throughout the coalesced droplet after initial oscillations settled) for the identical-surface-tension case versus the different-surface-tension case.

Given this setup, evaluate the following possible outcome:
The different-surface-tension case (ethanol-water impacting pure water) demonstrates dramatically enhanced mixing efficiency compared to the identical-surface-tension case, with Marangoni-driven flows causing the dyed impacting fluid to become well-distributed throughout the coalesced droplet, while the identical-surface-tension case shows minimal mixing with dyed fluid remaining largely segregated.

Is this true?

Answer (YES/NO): YES